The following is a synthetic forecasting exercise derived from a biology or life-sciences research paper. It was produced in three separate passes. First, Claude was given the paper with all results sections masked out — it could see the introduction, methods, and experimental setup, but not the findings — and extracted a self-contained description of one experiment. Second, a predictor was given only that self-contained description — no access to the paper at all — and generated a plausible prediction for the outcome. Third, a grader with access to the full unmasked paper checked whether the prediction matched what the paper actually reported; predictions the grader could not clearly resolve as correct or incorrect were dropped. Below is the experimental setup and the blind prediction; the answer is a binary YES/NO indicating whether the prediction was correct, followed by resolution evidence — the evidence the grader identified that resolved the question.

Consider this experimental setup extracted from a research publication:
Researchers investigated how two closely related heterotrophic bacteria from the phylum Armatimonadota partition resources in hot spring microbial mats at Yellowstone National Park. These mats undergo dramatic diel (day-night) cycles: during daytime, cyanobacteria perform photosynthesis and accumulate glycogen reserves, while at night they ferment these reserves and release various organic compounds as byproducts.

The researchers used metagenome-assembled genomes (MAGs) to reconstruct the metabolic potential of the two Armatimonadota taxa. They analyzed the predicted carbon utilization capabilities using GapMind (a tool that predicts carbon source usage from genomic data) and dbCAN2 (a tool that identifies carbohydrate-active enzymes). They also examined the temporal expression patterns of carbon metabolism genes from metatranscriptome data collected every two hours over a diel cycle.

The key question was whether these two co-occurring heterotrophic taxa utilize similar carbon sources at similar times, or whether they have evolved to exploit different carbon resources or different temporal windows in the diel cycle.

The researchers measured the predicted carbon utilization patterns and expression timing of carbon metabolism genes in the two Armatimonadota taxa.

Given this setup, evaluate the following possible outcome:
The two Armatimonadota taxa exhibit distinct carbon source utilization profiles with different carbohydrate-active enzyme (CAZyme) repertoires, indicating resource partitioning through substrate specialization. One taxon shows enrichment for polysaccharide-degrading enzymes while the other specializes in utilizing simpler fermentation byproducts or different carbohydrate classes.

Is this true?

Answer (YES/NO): YES